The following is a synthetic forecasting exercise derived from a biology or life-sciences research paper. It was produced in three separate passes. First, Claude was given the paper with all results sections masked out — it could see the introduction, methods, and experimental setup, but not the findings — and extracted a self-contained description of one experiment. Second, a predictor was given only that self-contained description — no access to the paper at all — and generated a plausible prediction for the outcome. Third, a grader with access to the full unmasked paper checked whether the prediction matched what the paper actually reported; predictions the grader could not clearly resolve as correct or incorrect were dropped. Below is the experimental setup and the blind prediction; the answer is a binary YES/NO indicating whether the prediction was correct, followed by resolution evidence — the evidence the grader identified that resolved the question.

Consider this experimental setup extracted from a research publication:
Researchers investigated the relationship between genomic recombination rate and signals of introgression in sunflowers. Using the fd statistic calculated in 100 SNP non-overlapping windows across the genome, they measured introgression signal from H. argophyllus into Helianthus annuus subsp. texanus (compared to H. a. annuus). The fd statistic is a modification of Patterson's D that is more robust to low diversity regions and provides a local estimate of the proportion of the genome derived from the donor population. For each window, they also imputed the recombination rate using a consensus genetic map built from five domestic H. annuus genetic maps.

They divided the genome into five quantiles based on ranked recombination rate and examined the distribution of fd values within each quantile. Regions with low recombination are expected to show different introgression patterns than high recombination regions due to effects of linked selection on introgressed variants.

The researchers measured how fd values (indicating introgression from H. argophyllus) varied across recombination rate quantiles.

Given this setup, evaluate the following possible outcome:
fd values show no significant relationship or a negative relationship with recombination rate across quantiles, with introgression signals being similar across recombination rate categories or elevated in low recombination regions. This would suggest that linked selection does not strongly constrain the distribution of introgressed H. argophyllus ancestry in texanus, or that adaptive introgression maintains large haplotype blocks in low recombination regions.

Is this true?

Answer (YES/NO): NO